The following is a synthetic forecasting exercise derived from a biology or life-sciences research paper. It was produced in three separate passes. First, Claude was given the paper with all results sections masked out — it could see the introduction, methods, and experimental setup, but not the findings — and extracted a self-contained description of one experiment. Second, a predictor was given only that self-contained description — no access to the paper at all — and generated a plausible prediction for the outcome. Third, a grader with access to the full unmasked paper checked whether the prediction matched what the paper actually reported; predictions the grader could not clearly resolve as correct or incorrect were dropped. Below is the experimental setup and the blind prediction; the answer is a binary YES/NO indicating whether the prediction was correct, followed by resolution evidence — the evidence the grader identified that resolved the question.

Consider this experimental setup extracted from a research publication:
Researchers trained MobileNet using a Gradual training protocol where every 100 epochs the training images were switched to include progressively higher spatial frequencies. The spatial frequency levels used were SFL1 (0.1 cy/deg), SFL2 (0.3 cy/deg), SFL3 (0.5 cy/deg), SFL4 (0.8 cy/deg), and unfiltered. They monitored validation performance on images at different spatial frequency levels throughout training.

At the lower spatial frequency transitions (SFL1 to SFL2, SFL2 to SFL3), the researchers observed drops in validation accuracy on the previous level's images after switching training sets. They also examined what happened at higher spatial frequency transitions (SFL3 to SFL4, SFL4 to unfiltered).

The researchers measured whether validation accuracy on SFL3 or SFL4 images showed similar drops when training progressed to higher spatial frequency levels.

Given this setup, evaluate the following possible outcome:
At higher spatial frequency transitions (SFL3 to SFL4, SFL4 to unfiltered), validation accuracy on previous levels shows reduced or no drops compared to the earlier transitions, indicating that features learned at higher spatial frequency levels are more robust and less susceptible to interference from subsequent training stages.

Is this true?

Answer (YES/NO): YES